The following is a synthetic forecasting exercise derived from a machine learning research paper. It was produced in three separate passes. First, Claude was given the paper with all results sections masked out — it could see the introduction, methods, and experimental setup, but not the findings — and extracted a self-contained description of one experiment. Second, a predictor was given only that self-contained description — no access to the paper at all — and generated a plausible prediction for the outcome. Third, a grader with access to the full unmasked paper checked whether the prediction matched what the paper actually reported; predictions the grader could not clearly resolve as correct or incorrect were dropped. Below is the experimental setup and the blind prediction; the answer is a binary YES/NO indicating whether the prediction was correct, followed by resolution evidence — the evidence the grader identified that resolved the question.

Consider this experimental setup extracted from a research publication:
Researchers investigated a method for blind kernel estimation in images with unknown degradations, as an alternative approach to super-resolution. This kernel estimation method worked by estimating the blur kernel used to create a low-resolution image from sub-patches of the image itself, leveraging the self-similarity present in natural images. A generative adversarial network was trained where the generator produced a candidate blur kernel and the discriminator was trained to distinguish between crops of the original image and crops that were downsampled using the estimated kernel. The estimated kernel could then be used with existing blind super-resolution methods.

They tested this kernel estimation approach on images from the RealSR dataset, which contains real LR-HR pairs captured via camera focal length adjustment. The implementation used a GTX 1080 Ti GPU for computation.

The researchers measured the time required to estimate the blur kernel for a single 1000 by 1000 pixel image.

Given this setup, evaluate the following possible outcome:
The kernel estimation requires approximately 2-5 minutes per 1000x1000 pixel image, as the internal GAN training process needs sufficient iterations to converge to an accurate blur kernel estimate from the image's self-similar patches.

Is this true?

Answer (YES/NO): NO